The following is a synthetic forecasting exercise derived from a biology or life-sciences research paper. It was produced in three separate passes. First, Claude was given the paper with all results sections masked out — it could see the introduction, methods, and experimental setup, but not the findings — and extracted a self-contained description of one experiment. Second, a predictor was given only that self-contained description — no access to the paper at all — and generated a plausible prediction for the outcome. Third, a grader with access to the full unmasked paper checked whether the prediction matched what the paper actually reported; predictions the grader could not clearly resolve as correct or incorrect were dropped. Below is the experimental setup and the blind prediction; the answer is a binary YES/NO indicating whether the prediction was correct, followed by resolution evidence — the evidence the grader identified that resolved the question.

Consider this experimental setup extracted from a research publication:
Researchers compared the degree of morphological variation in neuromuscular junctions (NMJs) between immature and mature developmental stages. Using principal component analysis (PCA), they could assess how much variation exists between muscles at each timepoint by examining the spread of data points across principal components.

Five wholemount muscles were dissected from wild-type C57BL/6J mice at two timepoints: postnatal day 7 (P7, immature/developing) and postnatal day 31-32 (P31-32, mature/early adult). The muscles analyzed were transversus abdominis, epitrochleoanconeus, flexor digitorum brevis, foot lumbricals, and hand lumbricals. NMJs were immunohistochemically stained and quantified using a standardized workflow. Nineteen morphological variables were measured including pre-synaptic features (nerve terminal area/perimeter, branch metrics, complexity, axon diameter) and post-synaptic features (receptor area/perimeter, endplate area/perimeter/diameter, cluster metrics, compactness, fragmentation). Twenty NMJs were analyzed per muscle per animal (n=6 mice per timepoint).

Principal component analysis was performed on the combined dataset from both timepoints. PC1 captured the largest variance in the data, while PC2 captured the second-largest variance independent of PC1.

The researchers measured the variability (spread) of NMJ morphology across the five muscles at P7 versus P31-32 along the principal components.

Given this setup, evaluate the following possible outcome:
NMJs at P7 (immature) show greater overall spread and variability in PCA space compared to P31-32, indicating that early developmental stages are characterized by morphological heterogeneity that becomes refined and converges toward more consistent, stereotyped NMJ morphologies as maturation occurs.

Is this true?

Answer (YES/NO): NO